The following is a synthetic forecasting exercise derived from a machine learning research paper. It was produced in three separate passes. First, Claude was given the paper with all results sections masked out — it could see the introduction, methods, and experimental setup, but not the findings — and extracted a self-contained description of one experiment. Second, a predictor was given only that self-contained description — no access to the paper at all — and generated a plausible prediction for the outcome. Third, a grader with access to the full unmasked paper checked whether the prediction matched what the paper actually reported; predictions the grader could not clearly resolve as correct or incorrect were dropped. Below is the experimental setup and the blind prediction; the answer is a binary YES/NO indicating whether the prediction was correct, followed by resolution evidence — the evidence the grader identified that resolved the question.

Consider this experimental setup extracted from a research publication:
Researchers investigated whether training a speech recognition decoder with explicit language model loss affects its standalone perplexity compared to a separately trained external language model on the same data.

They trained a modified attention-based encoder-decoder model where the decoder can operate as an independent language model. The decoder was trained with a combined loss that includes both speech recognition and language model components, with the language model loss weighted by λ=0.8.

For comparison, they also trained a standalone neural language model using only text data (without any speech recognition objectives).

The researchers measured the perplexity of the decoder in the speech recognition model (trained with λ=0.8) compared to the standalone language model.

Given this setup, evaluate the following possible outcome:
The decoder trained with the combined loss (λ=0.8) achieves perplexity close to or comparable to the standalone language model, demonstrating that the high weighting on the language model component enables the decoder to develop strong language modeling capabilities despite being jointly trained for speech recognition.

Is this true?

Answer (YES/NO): NO